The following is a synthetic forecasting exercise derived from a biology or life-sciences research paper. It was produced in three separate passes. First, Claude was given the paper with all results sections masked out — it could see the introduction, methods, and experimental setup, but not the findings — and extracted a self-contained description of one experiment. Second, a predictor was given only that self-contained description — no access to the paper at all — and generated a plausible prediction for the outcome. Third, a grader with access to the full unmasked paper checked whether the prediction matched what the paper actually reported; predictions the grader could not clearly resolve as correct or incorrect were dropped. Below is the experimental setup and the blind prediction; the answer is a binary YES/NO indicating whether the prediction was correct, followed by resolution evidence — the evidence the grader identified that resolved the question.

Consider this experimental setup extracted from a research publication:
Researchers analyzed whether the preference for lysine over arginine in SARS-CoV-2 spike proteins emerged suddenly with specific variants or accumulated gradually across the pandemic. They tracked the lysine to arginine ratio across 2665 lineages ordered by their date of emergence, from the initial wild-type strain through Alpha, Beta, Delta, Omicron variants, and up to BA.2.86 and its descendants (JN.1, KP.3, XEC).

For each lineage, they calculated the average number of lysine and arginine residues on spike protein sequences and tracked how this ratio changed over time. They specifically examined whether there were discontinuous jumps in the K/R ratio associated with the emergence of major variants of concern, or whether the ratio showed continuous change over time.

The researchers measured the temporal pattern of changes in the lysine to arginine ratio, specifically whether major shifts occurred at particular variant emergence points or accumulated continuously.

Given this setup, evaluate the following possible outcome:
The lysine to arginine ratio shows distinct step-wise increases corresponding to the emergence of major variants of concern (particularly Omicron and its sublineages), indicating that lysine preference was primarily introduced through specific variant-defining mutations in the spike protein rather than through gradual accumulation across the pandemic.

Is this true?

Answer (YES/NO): YES